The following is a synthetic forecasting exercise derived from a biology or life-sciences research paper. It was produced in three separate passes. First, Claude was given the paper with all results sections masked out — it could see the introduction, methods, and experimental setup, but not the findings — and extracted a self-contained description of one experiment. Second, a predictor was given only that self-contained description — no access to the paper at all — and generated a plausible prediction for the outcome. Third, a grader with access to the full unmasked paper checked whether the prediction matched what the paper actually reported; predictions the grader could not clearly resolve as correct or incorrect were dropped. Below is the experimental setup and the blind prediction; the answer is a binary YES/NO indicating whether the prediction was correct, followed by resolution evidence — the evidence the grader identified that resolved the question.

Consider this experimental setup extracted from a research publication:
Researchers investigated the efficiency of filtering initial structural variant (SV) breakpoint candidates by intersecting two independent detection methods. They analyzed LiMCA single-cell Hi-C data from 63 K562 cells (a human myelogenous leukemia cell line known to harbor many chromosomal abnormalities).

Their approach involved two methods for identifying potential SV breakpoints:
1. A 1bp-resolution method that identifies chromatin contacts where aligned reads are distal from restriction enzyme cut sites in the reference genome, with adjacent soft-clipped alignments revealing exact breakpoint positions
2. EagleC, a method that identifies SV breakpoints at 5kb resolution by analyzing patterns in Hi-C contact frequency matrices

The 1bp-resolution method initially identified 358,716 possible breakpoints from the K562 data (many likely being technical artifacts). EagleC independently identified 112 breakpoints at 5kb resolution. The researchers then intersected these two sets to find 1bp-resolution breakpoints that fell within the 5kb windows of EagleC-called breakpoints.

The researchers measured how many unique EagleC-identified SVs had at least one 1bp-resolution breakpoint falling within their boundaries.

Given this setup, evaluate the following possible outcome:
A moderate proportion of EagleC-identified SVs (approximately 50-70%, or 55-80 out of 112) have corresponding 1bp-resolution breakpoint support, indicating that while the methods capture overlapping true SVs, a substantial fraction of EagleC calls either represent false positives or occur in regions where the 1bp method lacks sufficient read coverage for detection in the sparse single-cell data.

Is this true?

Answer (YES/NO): NO